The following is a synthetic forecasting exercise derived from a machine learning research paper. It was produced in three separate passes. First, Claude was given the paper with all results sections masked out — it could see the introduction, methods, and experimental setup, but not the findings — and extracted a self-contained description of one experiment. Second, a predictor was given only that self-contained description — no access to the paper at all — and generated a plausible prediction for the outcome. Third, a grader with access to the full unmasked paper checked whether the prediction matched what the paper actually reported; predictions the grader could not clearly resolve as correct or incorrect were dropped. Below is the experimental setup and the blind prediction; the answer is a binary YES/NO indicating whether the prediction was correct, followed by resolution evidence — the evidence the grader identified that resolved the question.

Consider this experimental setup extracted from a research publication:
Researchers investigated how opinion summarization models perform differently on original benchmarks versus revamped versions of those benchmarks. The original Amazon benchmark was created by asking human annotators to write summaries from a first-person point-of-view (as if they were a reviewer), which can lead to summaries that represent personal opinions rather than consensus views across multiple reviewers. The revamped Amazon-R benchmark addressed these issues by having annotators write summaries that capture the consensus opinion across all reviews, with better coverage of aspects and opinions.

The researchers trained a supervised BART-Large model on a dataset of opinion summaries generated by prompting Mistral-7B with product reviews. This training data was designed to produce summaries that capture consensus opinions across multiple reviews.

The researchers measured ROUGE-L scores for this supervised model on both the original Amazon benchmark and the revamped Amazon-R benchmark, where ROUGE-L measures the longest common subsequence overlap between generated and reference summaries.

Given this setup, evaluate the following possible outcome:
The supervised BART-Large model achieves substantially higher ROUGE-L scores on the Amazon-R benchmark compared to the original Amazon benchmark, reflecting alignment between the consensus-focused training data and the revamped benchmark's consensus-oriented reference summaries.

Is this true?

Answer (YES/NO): NO